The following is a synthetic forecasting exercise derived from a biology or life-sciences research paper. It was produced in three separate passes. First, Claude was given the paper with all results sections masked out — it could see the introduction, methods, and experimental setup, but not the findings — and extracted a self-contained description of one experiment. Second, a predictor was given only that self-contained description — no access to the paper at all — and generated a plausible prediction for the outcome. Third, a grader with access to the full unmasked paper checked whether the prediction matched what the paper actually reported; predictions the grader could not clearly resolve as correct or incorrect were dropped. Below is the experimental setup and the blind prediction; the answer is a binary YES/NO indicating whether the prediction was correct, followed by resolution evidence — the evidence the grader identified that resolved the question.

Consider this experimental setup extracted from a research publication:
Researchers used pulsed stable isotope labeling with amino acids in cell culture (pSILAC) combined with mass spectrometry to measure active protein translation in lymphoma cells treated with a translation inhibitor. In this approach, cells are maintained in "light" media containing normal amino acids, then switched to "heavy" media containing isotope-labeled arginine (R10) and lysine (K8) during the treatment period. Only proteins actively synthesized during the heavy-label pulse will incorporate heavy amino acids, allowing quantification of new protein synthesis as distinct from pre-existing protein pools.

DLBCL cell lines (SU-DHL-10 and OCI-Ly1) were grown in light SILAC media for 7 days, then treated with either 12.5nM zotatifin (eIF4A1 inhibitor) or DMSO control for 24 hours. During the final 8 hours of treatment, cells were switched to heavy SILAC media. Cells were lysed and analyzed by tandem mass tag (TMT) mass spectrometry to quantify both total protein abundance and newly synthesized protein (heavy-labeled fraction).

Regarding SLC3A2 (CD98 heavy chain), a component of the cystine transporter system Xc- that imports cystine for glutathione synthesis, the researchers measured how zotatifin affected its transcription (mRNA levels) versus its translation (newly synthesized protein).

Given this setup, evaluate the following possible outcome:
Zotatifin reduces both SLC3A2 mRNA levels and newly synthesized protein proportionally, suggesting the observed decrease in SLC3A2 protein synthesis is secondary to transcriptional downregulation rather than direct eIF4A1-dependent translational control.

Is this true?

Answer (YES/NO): NO